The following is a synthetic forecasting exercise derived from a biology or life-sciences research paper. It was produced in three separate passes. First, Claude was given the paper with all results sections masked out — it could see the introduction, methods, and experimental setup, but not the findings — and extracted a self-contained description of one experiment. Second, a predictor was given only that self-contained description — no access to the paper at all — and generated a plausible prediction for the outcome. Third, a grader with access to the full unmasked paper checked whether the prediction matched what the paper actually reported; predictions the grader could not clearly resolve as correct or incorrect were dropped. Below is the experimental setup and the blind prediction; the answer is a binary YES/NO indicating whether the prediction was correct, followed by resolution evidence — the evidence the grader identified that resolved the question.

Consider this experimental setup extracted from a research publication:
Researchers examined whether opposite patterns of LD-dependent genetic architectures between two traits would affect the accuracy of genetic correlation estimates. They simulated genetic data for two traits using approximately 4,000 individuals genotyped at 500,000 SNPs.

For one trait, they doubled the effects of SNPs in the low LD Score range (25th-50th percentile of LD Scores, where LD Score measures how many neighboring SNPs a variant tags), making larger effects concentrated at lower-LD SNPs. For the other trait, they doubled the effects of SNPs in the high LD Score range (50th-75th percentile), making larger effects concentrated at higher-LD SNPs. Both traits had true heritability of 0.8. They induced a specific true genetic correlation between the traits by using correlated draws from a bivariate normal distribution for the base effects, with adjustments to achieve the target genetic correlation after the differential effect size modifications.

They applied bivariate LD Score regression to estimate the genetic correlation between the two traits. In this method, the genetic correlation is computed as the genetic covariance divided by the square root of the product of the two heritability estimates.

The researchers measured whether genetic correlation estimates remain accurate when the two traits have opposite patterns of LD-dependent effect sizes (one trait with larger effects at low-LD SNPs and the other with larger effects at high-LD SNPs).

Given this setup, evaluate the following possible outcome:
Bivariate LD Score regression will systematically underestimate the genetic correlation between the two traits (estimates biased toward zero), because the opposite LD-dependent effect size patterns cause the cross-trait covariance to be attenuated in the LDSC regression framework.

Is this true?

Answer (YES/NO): NO